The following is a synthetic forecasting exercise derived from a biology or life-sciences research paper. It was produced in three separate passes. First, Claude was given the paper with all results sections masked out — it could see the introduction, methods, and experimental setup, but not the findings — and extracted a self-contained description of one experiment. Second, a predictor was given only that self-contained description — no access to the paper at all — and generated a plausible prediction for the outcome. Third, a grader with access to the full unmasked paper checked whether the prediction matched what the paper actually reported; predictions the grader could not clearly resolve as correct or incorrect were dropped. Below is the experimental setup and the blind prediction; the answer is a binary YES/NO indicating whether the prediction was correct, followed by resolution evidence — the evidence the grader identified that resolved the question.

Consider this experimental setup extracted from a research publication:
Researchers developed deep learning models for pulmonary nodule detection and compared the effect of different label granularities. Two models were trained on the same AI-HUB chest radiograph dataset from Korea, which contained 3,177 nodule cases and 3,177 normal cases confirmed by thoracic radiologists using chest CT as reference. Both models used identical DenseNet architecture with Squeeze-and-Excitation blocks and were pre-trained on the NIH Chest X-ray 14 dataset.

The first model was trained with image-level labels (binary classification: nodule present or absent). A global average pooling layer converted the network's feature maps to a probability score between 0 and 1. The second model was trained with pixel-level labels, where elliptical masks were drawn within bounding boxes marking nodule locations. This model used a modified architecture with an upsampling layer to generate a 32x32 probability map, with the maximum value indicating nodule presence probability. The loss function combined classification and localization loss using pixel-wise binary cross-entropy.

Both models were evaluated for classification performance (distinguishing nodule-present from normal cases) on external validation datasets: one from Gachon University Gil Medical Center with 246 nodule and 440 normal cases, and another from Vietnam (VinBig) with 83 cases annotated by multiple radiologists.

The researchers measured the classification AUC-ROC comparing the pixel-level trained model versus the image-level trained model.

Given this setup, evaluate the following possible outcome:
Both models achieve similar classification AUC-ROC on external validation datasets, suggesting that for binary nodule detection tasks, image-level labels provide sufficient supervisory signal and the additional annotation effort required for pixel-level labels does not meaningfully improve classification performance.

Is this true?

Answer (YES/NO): NO